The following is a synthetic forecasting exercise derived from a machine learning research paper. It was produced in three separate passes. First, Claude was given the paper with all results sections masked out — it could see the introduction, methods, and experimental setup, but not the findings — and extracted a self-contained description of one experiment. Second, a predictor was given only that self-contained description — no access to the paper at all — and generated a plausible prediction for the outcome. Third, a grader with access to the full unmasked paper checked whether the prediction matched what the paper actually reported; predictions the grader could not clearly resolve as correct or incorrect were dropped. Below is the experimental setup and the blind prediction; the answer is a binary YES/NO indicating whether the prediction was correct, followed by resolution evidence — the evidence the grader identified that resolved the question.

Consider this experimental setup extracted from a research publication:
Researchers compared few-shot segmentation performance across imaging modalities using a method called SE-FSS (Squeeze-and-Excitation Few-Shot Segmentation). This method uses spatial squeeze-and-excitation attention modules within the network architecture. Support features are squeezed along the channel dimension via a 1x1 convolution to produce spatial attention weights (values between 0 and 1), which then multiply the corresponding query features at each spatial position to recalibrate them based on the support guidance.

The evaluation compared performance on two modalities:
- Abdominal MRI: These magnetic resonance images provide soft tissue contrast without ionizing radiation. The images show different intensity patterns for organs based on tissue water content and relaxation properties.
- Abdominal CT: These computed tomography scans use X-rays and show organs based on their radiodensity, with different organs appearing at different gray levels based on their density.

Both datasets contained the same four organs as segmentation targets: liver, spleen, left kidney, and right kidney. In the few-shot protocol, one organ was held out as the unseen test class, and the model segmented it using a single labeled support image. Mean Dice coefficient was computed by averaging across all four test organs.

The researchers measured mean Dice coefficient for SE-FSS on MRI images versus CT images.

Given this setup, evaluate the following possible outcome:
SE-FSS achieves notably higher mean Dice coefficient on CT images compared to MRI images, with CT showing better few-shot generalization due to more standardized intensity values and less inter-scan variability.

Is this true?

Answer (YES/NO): NO